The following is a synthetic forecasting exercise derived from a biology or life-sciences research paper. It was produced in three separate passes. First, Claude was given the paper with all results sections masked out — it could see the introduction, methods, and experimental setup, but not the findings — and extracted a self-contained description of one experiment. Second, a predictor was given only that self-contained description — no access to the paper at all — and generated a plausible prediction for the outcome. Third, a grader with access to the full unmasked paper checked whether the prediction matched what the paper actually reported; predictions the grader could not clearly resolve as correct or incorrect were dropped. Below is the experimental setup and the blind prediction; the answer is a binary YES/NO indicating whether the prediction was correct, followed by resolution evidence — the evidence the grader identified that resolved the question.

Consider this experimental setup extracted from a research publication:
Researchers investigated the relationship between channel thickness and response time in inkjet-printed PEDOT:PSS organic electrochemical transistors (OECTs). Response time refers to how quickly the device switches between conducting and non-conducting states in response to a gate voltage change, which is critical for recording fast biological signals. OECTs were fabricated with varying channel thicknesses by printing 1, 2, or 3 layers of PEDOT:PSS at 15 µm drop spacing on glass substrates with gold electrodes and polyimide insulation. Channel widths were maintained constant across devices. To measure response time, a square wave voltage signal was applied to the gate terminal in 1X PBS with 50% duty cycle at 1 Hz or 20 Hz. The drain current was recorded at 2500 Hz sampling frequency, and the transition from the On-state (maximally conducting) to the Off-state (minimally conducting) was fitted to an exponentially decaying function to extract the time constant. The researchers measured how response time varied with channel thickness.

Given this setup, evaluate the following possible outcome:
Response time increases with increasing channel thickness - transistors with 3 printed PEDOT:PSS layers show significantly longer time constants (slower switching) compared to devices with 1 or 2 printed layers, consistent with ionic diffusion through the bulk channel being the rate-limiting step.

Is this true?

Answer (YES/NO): YES